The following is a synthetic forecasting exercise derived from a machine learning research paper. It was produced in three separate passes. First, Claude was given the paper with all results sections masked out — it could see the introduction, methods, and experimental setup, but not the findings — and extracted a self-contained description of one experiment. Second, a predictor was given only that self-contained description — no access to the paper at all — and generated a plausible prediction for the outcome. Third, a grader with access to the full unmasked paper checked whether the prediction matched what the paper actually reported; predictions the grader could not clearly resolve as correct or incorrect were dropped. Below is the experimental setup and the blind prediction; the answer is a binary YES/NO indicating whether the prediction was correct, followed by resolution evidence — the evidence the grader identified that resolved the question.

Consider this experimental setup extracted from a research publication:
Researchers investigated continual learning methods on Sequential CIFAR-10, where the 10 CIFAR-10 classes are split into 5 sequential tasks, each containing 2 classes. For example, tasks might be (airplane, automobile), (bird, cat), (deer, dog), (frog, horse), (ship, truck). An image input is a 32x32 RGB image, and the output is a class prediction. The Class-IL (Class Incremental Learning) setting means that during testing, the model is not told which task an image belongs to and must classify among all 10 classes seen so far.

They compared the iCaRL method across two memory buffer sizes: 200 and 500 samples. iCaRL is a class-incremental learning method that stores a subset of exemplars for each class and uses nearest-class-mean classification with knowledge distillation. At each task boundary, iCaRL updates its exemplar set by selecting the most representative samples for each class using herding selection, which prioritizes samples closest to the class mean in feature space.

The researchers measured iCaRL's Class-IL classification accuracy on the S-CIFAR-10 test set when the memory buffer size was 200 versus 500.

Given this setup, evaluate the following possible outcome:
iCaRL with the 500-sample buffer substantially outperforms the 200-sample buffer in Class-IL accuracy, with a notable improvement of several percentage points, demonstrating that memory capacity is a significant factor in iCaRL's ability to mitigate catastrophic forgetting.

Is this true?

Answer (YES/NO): NO